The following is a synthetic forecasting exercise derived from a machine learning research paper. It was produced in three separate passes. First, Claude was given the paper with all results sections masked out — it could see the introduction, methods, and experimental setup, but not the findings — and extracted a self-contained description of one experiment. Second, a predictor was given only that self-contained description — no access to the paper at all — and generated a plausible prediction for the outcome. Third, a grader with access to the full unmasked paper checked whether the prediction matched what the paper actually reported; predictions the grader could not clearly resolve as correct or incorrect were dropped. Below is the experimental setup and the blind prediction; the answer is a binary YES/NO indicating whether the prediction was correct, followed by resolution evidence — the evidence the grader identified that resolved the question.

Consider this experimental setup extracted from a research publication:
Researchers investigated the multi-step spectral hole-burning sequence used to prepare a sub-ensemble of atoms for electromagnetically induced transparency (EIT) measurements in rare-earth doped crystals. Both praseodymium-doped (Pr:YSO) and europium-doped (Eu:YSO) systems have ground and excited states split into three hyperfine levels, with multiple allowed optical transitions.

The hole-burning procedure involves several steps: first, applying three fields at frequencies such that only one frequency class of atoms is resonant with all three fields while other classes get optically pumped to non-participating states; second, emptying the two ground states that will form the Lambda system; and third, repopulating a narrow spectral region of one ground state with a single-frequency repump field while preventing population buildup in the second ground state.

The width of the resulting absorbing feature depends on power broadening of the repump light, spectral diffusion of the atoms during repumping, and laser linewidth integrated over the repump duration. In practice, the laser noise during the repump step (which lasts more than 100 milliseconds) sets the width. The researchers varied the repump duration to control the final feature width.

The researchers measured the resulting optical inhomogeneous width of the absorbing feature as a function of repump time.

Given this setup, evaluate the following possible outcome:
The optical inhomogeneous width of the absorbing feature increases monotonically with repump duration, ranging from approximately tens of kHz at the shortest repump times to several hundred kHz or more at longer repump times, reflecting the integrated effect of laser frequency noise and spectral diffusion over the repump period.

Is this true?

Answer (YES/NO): NO